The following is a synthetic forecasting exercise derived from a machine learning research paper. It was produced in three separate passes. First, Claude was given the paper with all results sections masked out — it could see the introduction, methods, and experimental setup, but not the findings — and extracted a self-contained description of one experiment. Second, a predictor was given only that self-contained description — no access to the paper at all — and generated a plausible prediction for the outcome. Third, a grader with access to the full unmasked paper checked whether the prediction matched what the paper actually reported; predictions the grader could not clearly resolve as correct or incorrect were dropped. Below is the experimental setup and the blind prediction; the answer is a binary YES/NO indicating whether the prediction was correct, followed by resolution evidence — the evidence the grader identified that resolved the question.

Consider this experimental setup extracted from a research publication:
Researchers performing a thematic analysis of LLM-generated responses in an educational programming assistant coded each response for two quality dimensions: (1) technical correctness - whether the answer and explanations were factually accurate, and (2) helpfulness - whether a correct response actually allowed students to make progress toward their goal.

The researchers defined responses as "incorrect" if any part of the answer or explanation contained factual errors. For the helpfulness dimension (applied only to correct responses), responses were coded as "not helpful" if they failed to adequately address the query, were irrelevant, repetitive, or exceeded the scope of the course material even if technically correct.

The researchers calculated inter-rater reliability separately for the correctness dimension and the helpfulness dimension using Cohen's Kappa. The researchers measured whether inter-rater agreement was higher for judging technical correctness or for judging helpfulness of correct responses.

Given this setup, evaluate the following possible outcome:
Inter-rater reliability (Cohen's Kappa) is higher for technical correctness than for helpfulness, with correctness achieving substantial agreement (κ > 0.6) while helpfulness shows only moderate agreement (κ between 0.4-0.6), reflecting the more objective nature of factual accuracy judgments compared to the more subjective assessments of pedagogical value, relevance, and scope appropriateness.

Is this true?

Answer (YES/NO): NO